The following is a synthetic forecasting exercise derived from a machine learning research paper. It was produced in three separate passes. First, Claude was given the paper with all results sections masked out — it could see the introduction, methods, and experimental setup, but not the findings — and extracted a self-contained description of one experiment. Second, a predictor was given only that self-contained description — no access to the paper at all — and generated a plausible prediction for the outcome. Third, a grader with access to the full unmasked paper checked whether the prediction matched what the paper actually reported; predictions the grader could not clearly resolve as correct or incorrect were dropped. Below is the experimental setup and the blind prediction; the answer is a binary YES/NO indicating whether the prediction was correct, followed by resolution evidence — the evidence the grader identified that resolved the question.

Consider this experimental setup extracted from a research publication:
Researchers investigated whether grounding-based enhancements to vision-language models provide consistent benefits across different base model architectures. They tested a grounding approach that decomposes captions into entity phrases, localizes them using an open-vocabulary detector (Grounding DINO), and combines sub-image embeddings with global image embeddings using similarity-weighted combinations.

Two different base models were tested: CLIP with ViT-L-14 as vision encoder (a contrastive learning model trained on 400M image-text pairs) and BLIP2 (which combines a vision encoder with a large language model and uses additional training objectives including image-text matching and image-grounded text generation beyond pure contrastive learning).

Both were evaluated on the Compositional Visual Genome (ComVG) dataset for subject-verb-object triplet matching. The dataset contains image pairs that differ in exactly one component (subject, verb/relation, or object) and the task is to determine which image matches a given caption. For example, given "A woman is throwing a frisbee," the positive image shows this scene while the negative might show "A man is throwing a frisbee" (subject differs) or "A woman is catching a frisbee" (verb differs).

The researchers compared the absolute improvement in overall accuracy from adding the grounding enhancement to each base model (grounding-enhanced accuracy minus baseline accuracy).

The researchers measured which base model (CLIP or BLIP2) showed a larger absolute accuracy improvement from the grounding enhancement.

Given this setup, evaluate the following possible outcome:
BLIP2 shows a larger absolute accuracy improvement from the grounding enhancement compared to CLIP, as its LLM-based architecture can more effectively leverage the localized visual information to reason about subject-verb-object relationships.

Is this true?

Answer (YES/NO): NO